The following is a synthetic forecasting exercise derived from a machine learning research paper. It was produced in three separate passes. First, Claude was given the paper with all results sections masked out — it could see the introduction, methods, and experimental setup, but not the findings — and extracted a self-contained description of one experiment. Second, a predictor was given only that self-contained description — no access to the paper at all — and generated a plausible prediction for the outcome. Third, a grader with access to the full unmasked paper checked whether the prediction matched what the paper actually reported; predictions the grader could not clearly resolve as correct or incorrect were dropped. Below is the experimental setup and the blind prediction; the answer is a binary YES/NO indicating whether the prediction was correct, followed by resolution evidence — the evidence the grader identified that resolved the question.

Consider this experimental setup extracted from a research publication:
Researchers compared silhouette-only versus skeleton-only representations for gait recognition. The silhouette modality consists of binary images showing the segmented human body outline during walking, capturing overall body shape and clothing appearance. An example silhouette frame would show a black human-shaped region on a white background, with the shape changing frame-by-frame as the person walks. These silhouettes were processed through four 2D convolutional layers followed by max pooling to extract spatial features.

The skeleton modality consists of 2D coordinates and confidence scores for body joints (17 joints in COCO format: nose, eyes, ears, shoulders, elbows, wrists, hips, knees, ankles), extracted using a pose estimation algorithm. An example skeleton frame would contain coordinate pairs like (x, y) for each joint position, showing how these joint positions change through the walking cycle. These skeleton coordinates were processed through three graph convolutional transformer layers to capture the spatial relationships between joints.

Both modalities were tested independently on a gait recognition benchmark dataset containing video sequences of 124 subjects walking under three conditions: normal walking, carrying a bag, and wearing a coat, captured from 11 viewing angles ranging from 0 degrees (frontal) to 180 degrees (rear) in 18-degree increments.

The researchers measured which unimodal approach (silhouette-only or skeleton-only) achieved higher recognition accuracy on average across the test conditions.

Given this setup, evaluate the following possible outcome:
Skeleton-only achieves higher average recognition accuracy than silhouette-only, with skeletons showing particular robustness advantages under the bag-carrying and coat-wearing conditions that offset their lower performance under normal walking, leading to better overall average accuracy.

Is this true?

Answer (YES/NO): NO